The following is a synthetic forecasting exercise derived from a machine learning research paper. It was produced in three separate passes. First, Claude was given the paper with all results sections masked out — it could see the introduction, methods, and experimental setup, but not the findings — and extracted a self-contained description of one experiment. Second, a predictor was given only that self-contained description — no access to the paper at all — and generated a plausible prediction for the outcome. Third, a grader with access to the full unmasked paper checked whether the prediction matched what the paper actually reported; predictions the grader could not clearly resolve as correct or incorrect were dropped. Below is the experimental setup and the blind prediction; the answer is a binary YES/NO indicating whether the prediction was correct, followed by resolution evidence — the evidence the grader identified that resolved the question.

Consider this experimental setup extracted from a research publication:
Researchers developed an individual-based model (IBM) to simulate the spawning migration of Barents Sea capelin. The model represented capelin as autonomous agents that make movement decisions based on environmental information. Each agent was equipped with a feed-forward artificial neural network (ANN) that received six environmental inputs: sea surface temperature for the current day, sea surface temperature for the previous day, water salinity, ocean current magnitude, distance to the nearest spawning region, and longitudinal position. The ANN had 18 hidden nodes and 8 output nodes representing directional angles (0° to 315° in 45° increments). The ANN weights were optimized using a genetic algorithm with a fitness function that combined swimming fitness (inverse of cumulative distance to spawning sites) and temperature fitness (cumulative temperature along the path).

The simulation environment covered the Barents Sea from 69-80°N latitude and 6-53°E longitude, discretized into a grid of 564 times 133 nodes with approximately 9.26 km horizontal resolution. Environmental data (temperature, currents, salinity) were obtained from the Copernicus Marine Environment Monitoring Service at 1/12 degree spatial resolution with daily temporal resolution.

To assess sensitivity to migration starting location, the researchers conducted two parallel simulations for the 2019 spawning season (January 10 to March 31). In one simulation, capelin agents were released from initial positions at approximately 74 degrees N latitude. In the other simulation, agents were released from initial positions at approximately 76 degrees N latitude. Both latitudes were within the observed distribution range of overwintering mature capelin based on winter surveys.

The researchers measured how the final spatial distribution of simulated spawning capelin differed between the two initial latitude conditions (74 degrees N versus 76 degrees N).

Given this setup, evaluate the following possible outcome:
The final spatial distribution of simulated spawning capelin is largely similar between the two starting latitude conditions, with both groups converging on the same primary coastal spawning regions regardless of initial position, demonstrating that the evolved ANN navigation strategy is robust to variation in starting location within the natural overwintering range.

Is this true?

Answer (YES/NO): YES